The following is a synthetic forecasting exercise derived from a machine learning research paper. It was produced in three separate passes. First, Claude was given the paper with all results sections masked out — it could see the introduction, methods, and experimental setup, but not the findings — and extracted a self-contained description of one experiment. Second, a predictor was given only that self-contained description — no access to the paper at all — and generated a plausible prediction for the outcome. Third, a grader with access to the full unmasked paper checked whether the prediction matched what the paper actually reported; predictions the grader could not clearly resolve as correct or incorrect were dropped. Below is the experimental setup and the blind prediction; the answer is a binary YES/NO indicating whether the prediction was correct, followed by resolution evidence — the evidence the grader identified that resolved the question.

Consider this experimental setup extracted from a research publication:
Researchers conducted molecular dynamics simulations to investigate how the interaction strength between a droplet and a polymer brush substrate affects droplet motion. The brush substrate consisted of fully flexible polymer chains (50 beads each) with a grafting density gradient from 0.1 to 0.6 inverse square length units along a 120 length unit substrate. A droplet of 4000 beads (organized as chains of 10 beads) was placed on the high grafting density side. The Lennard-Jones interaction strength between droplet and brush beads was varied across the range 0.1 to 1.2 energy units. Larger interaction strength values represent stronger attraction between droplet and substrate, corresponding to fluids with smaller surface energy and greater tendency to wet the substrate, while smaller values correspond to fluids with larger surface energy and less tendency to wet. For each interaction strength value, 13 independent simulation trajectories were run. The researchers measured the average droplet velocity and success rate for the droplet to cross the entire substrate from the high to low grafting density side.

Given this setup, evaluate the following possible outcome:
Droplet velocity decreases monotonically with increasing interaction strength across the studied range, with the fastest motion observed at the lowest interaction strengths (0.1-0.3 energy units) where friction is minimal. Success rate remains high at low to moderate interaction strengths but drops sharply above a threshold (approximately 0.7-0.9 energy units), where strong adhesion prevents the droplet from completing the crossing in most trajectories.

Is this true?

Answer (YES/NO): NO